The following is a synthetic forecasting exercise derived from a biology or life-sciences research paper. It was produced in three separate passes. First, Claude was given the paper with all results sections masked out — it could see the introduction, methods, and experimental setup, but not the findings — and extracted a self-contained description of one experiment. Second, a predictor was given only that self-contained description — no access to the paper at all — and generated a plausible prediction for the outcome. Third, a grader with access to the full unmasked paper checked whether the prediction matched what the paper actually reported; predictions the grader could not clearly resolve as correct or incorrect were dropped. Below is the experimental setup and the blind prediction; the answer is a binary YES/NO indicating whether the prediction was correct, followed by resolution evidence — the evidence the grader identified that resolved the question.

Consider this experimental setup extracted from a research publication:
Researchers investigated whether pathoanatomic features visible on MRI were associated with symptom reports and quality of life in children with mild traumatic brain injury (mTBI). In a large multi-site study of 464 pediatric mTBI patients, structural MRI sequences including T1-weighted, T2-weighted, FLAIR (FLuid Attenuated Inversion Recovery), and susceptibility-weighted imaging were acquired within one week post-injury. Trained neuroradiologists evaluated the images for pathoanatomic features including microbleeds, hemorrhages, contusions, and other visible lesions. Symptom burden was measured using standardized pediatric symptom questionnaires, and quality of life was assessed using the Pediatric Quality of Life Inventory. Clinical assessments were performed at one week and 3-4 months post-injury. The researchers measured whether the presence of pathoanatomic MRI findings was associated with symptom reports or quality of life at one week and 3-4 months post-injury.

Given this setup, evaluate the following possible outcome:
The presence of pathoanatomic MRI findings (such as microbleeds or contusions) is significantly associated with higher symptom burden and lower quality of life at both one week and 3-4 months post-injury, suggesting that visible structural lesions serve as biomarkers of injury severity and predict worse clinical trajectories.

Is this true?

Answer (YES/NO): NO